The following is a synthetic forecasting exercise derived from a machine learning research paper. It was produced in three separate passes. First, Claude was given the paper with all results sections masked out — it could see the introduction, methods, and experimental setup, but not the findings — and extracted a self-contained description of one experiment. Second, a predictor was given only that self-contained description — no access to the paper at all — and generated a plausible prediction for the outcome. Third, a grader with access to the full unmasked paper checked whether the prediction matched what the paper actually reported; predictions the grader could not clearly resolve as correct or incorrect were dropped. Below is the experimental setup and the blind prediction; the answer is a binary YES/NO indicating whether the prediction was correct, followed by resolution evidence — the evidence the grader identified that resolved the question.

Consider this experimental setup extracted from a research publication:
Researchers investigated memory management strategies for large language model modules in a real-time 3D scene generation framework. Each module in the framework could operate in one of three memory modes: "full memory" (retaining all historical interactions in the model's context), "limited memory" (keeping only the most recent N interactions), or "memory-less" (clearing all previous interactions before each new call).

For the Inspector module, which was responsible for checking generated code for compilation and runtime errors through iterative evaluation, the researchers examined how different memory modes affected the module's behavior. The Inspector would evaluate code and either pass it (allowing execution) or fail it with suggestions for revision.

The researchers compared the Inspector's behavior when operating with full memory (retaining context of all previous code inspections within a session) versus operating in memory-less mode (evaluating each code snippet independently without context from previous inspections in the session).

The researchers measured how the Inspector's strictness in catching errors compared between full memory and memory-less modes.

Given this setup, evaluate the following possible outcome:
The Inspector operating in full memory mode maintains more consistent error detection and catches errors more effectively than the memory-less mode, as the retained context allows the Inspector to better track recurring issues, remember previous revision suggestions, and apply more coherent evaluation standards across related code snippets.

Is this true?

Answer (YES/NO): NO